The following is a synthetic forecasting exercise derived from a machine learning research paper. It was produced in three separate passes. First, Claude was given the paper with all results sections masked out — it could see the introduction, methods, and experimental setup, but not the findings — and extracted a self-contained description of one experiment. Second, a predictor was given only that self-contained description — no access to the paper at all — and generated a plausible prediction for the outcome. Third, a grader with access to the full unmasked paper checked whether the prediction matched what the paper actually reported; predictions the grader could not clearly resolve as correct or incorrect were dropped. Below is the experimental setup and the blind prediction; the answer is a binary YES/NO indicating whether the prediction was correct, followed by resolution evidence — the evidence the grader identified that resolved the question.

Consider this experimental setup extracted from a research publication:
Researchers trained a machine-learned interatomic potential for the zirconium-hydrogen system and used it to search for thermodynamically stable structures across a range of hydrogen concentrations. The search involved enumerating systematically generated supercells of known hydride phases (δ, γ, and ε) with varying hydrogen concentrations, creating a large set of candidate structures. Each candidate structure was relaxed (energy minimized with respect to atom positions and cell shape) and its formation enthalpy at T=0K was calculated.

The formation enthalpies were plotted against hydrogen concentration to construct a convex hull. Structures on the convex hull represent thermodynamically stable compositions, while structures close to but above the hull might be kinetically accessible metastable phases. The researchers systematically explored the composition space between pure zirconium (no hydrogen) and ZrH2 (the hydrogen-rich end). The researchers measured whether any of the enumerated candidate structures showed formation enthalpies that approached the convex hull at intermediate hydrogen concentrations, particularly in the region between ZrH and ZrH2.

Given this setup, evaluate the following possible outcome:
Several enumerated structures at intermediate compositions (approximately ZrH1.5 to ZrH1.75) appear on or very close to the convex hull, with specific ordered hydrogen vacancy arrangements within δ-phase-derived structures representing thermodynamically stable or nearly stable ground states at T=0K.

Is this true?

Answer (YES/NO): NO